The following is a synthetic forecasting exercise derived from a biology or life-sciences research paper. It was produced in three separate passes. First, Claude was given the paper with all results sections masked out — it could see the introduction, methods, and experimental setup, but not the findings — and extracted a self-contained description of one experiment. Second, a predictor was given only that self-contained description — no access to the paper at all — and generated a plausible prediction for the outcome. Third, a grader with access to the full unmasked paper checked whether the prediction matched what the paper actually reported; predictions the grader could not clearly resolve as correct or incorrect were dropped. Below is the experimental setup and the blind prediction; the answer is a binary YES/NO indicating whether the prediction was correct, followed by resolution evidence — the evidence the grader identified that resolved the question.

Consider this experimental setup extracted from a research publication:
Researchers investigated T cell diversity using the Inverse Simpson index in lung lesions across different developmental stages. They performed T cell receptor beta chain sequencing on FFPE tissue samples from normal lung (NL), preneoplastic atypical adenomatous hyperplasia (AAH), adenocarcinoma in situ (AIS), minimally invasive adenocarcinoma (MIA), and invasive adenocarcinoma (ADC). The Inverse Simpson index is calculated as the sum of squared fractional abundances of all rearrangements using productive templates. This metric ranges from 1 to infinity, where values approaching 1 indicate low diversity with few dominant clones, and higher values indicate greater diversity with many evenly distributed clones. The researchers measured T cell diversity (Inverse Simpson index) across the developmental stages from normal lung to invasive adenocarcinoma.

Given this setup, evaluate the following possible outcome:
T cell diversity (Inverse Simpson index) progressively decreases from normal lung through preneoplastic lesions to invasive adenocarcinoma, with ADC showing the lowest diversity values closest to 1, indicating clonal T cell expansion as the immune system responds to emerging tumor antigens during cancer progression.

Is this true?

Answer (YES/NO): NO